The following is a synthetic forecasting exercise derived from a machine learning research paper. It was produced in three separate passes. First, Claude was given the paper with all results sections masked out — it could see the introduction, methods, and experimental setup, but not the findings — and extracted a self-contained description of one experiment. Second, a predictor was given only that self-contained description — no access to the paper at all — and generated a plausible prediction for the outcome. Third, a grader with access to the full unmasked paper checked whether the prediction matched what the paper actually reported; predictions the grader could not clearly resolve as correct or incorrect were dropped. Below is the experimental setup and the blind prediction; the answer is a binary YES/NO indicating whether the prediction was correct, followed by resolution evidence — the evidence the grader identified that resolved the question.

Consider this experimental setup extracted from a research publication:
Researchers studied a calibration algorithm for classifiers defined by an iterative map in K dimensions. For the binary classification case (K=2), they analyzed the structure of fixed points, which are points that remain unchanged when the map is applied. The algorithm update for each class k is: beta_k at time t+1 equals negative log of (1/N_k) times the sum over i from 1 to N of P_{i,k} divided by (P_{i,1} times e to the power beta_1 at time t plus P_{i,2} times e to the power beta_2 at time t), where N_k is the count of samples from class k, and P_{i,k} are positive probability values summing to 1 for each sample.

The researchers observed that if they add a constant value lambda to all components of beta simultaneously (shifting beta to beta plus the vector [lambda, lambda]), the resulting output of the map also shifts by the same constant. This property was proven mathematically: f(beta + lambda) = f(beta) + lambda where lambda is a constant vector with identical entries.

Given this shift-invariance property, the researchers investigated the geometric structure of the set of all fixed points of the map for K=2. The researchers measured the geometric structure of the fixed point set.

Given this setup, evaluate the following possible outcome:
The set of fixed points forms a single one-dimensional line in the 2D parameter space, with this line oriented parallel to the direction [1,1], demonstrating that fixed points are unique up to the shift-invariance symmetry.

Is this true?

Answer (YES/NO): YES